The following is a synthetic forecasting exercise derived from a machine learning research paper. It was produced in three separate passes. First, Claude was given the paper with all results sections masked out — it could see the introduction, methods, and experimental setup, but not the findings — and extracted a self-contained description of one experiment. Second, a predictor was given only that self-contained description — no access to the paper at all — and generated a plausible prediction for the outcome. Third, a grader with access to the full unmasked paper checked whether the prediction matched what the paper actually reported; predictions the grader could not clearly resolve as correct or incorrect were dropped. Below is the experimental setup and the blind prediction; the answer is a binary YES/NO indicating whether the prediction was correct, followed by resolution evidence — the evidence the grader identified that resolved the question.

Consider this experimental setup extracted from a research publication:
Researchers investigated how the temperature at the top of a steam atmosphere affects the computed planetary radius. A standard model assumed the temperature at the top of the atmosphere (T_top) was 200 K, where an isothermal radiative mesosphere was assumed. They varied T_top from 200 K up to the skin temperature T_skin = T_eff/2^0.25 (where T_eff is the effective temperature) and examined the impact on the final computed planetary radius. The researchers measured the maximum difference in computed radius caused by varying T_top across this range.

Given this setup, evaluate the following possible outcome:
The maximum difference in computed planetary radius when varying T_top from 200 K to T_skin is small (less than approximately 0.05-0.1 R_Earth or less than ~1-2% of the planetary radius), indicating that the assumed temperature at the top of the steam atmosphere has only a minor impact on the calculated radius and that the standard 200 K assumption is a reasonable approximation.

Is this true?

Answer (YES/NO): YES